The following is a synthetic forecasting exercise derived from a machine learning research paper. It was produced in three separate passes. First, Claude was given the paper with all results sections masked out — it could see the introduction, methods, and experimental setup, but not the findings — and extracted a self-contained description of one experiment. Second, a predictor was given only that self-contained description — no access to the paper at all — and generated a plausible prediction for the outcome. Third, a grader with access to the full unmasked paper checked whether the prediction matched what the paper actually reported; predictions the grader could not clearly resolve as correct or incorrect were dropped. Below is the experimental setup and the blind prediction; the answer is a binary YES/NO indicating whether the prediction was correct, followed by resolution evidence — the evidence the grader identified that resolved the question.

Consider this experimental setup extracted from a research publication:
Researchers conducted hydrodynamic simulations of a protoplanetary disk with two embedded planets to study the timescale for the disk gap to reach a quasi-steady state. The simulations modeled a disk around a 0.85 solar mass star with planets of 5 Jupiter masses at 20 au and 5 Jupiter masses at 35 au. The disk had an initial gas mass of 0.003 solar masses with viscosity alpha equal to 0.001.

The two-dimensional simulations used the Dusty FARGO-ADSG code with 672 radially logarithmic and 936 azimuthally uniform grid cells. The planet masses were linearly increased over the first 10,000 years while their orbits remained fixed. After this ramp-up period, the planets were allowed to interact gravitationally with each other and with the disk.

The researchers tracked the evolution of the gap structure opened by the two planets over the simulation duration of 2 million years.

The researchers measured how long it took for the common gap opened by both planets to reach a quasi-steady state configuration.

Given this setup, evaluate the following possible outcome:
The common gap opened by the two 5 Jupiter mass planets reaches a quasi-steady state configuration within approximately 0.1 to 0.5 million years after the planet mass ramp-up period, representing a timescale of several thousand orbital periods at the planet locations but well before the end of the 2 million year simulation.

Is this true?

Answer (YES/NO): YES